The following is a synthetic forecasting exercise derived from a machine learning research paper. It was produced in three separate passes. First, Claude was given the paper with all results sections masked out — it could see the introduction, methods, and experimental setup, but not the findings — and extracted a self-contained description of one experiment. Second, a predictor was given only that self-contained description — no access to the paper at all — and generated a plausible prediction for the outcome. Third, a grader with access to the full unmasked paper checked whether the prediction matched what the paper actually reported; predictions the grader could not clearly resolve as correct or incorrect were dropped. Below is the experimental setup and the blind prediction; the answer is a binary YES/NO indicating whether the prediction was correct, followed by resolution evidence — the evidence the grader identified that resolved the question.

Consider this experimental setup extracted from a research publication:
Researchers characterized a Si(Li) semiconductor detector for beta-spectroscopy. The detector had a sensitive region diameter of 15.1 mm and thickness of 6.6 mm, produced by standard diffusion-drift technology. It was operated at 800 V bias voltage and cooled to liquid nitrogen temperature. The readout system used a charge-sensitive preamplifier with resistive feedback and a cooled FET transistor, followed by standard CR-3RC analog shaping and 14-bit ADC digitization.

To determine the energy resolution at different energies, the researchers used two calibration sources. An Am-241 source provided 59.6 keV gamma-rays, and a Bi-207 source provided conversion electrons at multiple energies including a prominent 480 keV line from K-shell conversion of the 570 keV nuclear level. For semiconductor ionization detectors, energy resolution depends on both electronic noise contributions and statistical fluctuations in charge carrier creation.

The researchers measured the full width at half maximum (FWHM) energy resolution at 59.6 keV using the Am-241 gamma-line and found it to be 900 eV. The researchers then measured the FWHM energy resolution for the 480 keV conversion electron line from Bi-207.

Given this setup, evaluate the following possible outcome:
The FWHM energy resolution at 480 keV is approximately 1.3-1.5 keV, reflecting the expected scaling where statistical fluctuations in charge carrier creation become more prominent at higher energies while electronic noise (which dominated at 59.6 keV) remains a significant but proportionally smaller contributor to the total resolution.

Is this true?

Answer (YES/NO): NO